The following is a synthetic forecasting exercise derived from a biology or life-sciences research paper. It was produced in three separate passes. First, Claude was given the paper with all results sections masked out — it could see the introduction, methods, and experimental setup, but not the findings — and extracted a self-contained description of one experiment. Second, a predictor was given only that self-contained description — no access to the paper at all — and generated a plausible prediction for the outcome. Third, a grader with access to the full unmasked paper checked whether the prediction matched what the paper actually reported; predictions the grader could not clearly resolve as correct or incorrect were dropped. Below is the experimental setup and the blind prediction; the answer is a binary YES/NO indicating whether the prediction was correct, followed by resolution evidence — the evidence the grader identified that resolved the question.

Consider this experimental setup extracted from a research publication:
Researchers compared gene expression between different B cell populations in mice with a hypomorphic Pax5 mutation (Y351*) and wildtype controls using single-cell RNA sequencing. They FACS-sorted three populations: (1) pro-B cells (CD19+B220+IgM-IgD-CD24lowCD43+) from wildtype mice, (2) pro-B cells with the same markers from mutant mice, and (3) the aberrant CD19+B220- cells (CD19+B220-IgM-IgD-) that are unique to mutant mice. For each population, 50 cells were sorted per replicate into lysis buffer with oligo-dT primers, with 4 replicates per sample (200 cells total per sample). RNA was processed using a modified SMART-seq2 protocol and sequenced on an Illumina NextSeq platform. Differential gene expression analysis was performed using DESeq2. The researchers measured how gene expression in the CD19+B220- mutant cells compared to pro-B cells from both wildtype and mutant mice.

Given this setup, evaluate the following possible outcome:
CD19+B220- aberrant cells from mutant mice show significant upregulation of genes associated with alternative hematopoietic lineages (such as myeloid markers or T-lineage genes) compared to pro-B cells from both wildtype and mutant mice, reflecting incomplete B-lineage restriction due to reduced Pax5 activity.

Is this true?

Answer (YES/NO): NO